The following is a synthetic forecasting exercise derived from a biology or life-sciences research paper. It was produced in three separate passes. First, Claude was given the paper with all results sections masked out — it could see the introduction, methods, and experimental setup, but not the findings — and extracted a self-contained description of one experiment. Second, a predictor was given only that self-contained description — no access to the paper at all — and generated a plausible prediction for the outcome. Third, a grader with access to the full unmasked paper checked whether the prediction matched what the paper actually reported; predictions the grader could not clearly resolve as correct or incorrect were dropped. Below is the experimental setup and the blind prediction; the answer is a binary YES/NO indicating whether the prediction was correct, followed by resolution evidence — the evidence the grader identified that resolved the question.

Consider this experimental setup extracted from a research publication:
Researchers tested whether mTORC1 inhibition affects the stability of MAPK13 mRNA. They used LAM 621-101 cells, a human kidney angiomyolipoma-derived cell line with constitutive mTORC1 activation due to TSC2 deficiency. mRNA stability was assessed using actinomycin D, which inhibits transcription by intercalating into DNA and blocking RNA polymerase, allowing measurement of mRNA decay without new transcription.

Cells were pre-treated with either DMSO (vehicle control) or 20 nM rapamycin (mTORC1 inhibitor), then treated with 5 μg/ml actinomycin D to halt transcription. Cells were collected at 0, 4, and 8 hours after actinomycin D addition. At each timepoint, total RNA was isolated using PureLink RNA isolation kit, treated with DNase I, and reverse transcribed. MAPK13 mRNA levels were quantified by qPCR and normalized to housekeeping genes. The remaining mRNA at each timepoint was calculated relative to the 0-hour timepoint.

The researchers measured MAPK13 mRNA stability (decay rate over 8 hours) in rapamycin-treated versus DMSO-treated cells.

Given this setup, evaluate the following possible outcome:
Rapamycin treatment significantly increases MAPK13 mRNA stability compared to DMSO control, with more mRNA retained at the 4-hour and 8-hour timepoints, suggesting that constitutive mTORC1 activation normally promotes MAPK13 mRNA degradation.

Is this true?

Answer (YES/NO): YES